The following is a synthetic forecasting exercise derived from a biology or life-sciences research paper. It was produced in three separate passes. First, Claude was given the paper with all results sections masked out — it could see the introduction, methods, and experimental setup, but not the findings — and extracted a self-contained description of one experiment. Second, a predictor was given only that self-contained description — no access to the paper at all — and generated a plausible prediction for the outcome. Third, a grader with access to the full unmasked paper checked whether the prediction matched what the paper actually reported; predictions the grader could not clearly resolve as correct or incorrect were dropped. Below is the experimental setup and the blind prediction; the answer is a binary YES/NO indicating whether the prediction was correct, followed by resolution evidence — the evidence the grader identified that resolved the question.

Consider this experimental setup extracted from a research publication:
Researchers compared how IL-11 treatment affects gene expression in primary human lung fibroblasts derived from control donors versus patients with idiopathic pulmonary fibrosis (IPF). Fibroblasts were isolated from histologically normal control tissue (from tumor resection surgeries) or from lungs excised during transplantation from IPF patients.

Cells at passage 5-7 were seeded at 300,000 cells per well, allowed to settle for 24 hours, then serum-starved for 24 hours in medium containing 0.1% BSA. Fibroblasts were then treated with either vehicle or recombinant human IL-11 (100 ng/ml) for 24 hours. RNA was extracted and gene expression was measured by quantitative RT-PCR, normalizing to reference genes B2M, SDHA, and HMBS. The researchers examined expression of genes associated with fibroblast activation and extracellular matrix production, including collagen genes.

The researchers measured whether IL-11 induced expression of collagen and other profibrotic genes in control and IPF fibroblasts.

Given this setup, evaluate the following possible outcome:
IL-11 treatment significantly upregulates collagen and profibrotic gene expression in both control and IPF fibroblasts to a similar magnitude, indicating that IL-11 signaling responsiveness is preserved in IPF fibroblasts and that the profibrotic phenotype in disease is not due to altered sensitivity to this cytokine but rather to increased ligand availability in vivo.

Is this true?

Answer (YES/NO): NO